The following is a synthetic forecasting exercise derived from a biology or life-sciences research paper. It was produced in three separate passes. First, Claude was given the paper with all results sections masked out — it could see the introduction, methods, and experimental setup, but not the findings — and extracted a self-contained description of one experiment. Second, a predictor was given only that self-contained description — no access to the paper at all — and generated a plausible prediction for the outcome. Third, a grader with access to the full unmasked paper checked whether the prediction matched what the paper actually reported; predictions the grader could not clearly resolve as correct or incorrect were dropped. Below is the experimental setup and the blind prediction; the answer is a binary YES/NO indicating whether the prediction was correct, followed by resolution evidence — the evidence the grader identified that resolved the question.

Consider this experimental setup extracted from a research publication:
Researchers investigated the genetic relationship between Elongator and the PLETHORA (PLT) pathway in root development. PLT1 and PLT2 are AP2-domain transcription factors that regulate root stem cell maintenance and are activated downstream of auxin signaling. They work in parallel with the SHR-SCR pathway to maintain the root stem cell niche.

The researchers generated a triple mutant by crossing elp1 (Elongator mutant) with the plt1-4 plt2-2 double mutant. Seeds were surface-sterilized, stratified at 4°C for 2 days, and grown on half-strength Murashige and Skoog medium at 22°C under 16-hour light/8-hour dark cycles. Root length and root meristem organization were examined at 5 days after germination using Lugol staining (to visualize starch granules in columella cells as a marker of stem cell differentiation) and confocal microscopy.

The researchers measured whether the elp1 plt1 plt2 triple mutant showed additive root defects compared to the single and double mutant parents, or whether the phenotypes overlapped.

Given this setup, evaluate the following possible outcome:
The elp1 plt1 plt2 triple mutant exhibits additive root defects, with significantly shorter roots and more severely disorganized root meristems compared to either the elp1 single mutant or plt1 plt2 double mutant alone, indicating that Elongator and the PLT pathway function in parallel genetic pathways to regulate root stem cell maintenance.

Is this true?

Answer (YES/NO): YES